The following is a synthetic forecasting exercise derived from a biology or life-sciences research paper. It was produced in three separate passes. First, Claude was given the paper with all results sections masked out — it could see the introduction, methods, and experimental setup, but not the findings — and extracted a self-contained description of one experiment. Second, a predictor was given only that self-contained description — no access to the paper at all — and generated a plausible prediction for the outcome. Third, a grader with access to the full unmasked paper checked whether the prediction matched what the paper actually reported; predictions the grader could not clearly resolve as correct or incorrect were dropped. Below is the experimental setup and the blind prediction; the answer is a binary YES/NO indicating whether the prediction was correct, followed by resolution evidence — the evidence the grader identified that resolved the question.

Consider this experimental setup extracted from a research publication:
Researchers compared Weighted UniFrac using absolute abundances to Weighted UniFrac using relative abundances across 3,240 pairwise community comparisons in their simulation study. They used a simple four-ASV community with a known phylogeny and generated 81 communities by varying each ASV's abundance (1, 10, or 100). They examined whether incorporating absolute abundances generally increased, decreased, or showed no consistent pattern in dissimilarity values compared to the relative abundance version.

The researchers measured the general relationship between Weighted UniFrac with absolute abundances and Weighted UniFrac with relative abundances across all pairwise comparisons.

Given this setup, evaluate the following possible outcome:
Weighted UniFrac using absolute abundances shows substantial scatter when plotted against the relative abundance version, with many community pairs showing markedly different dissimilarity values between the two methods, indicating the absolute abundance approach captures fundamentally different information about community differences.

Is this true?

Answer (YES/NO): NO